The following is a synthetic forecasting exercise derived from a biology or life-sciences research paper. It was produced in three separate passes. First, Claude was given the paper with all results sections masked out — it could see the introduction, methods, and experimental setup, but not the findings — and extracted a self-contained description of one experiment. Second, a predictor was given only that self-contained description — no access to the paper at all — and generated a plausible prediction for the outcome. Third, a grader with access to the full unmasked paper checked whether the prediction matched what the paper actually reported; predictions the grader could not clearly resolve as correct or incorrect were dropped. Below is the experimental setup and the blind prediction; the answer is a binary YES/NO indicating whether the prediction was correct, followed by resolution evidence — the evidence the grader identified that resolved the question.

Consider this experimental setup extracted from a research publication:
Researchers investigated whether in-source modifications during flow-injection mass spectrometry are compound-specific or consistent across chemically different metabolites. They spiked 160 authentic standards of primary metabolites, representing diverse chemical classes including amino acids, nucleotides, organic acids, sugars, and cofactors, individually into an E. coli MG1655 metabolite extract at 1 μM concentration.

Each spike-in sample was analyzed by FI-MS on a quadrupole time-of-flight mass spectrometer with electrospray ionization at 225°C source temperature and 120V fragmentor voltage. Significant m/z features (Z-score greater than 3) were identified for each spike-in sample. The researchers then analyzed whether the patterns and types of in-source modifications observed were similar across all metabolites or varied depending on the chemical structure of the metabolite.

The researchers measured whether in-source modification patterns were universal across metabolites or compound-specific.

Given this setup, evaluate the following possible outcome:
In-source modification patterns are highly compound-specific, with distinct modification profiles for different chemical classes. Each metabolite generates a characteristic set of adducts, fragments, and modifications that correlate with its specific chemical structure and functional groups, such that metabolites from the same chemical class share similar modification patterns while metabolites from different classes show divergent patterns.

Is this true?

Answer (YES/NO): YES